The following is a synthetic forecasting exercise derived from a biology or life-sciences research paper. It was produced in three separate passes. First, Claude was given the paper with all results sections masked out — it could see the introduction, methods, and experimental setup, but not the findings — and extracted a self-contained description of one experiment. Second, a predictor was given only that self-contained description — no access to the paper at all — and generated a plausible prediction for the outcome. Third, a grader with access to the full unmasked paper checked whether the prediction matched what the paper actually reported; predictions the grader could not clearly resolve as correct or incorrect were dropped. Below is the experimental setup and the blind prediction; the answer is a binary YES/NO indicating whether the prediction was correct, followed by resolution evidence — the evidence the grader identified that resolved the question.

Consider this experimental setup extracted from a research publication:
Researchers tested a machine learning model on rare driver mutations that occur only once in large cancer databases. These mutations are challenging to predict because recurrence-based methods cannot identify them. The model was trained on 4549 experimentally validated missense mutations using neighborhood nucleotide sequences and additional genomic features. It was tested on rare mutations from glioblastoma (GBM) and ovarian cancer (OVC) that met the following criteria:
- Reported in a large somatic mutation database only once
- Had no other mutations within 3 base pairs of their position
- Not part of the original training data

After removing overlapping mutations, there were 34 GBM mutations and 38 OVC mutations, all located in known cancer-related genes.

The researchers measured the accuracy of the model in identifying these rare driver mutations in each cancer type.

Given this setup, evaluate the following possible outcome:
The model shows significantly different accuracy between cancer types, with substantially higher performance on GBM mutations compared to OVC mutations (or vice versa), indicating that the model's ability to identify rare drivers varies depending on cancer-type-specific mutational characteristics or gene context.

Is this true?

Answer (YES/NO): YES